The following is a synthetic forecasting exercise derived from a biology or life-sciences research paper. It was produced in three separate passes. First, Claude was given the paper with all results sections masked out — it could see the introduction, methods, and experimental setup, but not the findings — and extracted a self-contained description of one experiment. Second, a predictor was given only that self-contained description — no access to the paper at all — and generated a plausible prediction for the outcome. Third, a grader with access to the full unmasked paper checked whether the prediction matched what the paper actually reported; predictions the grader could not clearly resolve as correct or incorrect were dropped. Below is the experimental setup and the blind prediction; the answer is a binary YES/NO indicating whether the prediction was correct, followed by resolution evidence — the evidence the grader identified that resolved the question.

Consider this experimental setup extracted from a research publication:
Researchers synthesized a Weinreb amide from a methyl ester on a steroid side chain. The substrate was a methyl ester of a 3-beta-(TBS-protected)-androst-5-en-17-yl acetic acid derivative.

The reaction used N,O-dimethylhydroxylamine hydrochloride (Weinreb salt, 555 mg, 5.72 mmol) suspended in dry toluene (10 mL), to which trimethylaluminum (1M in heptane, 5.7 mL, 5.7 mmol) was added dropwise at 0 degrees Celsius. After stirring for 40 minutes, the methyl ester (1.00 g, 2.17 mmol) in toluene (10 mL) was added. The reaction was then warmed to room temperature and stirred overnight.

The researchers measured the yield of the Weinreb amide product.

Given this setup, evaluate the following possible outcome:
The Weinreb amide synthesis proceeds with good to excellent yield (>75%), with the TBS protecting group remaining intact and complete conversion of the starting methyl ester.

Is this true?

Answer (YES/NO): NO